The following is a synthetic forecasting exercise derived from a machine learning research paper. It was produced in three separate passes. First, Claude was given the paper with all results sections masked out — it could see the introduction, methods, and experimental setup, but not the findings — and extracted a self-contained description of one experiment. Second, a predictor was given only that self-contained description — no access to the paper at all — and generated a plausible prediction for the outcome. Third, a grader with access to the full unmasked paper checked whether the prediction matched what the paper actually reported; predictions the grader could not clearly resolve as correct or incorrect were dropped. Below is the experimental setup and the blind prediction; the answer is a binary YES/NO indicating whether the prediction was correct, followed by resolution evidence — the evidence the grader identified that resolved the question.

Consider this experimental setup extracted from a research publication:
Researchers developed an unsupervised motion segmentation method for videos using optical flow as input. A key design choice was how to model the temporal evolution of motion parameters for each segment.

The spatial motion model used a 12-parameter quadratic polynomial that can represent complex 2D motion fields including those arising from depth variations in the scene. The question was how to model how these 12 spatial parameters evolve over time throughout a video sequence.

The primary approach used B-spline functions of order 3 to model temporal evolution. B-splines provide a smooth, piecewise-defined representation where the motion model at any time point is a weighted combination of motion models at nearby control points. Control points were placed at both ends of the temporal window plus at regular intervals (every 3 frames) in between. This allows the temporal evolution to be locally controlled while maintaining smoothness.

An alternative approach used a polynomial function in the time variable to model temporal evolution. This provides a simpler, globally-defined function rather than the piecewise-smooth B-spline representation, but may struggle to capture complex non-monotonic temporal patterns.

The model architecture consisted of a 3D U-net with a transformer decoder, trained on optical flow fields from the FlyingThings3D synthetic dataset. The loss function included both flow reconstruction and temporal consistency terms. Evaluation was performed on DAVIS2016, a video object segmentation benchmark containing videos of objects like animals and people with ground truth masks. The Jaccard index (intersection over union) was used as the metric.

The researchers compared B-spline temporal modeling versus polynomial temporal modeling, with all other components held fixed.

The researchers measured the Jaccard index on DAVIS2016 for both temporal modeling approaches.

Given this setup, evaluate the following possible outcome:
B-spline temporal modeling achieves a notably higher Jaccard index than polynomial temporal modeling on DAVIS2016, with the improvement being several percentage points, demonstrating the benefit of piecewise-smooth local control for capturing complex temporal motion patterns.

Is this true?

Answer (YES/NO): NO